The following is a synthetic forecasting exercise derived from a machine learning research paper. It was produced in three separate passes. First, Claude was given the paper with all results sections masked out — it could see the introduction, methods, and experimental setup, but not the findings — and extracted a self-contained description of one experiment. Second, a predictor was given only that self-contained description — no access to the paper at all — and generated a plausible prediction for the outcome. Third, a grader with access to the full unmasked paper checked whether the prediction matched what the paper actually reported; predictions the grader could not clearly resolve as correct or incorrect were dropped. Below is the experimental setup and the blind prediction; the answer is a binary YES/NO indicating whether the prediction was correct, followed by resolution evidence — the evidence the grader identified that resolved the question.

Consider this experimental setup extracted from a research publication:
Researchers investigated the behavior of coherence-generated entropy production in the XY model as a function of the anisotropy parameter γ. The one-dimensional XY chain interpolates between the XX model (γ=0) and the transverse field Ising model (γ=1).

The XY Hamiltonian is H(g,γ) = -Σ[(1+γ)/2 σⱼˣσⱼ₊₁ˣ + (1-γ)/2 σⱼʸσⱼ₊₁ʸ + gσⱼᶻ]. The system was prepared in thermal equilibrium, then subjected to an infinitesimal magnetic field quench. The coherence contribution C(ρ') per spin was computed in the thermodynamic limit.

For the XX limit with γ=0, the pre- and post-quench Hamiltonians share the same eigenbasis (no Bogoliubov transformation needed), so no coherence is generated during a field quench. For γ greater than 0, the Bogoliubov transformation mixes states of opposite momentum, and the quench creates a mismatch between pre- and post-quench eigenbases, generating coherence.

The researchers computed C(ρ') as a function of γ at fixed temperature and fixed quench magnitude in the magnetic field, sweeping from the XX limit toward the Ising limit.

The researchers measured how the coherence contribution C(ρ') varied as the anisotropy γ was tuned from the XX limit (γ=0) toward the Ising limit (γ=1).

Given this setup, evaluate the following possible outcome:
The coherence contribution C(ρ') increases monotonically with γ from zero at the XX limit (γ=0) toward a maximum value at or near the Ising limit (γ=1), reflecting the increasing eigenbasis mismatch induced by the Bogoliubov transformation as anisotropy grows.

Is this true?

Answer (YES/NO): YES